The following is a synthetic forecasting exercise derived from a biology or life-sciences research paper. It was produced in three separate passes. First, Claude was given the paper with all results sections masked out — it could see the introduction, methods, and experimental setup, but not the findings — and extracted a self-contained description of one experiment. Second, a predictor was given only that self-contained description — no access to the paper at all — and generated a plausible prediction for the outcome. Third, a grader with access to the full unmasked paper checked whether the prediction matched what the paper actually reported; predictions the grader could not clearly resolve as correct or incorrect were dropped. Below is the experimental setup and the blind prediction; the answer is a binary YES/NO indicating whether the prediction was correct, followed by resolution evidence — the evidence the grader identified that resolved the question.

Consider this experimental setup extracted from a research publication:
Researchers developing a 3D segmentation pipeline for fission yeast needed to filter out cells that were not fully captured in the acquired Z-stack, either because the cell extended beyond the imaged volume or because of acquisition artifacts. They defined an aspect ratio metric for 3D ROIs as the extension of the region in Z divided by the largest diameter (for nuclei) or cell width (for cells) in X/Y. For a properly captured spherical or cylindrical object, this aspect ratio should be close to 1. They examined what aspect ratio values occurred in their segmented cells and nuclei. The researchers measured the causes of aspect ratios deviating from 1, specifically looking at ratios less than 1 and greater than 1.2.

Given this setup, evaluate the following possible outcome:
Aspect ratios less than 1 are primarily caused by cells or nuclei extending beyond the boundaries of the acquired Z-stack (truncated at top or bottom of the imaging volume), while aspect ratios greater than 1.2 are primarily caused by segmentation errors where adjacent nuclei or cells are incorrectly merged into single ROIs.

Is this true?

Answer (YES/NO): NO